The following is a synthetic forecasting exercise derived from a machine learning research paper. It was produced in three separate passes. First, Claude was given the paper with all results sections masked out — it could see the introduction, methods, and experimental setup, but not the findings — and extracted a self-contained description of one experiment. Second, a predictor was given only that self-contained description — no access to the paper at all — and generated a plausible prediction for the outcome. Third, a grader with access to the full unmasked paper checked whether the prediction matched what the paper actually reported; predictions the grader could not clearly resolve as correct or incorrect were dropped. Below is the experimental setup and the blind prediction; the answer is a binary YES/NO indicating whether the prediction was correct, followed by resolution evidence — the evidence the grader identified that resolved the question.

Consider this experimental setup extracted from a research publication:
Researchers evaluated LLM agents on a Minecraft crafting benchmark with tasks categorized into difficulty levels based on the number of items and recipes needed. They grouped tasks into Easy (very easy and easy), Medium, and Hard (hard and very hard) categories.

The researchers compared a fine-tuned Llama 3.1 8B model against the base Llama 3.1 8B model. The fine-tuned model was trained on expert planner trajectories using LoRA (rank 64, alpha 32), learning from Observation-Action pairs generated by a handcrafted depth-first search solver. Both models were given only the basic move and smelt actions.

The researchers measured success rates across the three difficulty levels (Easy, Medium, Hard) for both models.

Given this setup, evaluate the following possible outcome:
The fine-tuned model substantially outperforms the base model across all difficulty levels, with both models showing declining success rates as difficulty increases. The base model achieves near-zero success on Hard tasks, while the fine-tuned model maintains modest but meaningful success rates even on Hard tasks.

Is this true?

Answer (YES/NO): YES